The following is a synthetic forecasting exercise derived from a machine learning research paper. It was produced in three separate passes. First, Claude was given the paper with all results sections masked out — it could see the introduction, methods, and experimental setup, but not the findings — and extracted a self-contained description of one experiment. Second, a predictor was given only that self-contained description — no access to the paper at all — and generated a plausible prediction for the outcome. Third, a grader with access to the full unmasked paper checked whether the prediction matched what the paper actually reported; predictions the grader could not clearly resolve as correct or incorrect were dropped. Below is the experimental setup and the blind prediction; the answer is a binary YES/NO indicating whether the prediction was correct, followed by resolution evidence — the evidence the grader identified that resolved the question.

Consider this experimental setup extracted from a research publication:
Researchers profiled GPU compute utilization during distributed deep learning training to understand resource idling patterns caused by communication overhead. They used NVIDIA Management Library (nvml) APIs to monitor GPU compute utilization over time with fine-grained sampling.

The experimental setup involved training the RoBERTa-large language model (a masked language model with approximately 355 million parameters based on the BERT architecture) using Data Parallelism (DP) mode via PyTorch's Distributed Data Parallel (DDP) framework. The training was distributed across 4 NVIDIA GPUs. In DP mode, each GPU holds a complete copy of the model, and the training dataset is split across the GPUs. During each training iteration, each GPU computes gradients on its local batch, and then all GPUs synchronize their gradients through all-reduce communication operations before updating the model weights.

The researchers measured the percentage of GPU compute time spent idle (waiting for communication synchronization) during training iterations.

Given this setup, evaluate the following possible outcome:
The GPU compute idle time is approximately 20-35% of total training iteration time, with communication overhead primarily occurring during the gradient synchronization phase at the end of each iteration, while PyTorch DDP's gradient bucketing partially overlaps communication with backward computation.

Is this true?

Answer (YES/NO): YES